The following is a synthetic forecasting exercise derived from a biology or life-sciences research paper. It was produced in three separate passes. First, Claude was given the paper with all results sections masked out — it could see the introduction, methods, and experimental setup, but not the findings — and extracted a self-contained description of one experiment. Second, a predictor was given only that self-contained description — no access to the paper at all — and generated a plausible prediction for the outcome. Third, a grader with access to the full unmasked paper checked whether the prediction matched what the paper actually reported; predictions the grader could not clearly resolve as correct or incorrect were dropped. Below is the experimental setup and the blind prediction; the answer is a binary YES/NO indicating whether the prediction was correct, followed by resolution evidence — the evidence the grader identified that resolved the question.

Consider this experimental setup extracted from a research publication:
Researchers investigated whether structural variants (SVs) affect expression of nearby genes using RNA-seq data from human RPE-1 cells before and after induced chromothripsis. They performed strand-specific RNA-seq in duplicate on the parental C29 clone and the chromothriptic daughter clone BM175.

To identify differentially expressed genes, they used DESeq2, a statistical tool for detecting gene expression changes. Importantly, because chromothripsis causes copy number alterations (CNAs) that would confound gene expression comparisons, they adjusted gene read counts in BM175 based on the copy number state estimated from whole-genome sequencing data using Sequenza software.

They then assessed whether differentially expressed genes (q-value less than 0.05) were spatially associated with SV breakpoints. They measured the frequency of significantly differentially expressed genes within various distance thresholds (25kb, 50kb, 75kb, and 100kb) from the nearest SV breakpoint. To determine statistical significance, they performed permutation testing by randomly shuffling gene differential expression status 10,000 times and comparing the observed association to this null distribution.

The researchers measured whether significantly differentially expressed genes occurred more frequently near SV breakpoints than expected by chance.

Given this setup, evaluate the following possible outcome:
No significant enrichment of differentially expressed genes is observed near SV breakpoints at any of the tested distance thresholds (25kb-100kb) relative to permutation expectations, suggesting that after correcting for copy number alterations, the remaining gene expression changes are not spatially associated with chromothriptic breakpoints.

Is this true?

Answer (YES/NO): NO